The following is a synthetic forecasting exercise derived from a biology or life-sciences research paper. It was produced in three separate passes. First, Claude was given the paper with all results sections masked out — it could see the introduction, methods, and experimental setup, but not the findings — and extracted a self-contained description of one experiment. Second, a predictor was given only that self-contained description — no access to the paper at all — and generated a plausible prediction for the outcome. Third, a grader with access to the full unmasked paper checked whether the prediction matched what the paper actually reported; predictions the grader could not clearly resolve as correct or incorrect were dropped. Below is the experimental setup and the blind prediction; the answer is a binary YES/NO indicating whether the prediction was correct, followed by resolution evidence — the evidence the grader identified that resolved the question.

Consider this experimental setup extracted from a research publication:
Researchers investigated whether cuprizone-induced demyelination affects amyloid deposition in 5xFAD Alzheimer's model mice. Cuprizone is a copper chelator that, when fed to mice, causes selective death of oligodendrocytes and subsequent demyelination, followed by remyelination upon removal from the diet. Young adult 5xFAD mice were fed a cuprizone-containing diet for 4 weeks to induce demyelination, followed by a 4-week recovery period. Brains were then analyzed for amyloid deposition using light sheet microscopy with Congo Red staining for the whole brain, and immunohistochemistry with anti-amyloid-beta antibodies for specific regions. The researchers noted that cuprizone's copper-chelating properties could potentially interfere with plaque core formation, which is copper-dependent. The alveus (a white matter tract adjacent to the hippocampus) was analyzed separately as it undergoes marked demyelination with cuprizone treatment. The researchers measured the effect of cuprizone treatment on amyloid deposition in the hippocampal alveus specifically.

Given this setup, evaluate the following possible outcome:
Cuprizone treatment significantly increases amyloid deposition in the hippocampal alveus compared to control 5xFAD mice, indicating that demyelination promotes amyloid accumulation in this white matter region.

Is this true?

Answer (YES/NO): YES